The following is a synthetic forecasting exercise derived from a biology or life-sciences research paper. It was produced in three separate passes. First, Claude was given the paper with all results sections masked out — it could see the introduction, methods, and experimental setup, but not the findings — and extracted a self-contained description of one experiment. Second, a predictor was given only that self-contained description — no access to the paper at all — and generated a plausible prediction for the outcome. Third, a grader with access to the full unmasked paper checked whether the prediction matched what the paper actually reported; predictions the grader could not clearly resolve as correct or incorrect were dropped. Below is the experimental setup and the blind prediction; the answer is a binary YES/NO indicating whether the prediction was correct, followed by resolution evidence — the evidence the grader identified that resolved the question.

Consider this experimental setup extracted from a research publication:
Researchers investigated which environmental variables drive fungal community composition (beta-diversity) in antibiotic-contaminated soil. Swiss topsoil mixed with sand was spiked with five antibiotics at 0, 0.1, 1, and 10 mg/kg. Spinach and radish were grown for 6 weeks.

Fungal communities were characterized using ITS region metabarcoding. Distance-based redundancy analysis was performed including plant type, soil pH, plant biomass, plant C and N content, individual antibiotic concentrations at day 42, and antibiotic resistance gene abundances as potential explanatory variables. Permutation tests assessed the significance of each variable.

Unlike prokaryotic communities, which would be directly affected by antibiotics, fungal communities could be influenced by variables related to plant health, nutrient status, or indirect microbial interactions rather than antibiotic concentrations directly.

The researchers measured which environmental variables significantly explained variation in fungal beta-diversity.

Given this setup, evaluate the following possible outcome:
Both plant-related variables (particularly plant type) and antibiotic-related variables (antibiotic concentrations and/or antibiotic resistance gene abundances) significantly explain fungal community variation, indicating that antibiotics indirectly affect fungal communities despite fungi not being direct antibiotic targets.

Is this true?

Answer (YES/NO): YES